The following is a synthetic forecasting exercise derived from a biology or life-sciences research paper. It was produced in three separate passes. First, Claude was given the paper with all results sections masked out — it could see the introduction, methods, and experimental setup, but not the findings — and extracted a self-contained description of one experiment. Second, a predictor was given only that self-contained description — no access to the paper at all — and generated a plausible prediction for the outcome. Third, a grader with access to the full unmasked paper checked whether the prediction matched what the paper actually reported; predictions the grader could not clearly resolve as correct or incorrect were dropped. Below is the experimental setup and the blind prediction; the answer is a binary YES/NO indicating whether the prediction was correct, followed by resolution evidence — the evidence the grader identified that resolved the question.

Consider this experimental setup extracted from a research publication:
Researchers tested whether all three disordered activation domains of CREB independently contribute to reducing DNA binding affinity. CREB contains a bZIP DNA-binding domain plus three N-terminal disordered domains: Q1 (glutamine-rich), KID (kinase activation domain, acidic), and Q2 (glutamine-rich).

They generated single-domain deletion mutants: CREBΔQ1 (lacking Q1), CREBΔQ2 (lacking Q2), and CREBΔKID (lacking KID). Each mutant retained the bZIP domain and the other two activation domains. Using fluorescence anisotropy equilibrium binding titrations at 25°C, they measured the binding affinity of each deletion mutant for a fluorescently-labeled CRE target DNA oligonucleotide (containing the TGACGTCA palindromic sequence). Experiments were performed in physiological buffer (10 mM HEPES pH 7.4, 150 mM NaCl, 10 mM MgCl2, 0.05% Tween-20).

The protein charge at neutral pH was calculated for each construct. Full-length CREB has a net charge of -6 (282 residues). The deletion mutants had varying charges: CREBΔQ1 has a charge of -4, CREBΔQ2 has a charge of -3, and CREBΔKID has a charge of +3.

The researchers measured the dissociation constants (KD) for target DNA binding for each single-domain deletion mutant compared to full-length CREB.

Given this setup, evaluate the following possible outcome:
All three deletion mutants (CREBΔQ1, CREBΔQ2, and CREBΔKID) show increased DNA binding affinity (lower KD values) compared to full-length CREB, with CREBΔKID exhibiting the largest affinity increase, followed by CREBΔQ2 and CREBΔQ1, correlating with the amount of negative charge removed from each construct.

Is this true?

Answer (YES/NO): NO